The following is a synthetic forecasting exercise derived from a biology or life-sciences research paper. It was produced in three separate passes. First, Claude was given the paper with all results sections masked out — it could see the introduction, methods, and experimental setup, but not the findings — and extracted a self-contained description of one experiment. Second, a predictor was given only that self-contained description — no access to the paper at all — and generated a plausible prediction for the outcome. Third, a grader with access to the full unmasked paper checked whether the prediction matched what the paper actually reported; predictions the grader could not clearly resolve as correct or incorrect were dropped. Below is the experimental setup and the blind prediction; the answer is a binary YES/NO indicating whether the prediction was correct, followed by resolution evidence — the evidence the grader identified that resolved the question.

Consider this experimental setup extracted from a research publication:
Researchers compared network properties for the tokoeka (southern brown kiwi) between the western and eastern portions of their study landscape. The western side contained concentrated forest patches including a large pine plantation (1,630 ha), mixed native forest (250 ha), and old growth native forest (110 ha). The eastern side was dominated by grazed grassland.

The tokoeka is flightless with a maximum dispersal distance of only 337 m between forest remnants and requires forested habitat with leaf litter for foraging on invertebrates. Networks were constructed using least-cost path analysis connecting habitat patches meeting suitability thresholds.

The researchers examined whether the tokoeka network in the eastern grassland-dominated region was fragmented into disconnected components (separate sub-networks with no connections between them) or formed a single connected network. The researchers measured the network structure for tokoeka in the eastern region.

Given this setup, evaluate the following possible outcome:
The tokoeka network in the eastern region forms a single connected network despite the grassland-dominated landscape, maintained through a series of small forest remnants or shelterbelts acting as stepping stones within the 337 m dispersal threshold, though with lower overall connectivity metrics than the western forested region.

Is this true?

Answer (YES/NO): NO